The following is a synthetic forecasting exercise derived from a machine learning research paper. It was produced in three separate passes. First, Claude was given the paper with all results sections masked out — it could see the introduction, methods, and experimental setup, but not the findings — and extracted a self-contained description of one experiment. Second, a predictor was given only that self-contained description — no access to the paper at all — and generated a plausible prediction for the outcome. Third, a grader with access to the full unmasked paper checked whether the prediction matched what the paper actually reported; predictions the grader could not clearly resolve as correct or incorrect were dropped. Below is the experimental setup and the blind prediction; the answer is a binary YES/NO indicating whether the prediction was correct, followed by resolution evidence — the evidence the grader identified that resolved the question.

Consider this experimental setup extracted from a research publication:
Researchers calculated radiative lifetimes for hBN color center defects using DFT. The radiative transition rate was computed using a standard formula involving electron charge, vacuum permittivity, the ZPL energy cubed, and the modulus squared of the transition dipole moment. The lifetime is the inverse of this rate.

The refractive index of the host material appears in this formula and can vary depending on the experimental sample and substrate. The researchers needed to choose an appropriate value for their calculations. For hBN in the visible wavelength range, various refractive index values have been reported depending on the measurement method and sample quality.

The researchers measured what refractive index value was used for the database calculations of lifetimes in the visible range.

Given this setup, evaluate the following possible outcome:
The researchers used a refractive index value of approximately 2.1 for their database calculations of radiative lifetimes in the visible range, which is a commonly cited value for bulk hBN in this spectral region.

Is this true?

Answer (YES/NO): NO